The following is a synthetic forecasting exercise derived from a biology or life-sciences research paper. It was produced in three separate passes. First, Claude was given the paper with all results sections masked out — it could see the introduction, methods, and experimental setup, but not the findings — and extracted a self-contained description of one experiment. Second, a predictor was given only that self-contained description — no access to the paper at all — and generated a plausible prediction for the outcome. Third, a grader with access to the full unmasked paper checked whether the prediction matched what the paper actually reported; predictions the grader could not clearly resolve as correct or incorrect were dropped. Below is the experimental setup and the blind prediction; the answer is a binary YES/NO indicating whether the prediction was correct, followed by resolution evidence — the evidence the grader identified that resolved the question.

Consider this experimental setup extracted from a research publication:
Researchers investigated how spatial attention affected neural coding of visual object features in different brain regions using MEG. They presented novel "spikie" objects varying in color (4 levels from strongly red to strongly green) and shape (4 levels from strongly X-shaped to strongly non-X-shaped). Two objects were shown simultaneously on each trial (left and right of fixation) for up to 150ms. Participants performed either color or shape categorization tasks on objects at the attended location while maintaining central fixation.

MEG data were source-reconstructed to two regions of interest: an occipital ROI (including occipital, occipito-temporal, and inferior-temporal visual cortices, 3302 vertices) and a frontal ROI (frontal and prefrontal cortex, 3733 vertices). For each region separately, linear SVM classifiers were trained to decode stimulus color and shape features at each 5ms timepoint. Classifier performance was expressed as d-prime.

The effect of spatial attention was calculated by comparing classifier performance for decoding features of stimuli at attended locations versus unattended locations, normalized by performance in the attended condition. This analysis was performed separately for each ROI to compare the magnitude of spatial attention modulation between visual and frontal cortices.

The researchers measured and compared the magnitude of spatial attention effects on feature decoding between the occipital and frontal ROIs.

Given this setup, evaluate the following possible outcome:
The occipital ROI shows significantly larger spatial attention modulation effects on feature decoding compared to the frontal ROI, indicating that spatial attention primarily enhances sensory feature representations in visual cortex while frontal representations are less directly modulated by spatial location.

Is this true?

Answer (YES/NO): NO